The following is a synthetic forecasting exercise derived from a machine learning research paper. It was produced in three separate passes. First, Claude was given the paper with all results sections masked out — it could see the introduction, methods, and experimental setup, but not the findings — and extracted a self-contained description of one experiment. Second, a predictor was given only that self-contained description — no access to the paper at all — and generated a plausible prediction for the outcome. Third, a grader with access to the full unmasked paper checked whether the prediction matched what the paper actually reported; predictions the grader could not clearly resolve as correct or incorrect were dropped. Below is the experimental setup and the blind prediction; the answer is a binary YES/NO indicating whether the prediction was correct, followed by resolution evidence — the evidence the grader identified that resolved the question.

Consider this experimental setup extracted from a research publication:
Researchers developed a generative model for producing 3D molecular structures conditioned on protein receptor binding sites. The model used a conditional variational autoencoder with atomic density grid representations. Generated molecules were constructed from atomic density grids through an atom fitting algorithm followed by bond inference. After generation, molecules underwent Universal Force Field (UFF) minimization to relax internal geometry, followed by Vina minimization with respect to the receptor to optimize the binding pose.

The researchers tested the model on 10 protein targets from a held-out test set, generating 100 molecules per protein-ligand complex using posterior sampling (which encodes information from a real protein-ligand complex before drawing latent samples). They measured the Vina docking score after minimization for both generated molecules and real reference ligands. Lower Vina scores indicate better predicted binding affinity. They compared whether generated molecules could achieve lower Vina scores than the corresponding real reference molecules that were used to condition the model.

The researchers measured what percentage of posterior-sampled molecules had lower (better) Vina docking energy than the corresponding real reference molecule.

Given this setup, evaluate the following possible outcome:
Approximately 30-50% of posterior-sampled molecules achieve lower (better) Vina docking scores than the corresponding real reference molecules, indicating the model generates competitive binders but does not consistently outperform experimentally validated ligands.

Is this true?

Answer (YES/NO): YES